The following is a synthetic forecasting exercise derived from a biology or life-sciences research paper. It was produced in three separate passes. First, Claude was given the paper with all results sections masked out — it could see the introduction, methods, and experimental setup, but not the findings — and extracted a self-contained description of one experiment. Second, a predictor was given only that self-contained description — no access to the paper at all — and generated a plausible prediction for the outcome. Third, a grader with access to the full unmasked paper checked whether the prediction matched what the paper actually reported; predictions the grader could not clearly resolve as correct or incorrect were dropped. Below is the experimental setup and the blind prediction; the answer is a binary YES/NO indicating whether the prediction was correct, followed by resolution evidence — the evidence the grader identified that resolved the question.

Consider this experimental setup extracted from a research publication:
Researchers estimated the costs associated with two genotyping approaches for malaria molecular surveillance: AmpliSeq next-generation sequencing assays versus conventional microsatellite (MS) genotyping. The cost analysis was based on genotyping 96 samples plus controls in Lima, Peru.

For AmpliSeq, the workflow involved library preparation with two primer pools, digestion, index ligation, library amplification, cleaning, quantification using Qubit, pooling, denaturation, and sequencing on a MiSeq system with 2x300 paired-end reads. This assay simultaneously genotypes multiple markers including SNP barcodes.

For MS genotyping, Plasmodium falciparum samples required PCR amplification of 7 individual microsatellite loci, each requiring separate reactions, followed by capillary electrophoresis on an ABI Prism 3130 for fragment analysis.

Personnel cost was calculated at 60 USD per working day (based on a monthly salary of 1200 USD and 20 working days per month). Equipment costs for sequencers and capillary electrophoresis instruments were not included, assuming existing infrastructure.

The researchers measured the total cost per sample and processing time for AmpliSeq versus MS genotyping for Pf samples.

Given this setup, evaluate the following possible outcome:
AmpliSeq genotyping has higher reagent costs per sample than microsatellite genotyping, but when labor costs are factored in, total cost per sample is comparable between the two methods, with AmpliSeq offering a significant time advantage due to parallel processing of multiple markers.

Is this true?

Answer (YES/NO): NO